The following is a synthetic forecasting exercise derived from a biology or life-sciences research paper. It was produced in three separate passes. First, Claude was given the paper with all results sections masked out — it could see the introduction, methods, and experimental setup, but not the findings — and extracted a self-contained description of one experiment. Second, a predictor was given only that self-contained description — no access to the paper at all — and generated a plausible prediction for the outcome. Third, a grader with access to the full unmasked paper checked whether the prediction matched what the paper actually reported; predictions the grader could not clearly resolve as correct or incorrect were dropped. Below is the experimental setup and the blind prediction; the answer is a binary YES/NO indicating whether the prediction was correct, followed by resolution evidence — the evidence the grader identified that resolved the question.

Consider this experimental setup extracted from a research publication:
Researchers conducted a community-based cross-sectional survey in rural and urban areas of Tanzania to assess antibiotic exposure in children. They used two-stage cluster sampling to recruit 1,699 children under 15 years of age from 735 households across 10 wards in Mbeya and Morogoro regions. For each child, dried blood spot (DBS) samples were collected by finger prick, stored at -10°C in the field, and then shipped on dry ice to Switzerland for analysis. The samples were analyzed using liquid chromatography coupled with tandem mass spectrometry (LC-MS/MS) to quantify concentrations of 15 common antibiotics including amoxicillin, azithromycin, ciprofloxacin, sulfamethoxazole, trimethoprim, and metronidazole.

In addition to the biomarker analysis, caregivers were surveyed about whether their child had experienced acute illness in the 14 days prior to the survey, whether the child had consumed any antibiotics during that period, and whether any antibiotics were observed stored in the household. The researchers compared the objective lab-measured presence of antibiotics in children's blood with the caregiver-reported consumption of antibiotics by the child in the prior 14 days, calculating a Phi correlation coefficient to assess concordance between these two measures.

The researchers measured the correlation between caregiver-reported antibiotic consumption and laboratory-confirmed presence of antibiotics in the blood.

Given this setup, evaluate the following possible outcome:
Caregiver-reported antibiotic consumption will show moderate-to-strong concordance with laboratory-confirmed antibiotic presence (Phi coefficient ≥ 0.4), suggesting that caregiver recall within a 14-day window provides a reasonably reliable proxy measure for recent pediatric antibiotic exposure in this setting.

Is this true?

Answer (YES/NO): NO